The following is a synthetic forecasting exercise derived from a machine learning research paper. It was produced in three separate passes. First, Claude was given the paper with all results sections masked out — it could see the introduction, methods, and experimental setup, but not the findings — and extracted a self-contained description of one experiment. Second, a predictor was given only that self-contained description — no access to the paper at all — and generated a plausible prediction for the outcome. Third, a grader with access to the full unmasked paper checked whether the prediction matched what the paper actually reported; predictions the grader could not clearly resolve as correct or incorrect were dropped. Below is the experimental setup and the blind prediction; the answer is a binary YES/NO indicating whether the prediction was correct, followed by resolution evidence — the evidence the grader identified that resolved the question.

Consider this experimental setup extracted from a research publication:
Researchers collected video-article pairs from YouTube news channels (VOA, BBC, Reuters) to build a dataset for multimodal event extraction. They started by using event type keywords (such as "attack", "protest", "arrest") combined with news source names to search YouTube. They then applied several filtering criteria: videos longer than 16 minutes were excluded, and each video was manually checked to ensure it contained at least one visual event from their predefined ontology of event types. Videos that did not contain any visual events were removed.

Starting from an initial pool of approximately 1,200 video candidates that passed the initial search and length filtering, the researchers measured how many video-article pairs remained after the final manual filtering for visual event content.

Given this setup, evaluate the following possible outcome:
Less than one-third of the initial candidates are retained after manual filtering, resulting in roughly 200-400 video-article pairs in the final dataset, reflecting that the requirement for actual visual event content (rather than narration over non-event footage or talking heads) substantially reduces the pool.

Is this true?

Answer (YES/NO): NO